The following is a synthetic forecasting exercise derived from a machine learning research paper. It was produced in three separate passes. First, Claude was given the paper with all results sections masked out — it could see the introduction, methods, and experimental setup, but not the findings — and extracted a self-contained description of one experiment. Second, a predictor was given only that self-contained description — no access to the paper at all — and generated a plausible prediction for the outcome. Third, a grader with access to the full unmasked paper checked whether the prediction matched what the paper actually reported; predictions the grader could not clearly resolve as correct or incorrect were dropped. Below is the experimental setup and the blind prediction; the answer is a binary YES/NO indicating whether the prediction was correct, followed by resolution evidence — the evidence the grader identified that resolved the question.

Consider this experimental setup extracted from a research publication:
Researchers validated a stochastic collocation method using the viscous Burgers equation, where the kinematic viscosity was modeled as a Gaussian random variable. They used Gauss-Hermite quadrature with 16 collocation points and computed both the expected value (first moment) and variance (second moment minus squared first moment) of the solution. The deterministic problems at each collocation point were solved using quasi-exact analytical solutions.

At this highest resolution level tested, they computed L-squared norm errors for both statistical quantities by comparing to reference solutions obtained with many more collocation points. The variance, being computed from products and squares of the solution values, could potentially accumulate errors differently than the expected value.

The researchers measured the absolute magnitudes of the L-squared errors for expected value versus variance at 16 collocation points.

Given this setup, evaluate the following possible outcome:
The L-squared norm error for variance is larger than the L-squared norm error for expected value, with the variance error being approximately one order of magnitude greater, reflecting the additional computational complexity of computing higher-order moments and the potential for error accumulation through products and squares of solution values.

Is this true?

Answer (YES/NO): NO